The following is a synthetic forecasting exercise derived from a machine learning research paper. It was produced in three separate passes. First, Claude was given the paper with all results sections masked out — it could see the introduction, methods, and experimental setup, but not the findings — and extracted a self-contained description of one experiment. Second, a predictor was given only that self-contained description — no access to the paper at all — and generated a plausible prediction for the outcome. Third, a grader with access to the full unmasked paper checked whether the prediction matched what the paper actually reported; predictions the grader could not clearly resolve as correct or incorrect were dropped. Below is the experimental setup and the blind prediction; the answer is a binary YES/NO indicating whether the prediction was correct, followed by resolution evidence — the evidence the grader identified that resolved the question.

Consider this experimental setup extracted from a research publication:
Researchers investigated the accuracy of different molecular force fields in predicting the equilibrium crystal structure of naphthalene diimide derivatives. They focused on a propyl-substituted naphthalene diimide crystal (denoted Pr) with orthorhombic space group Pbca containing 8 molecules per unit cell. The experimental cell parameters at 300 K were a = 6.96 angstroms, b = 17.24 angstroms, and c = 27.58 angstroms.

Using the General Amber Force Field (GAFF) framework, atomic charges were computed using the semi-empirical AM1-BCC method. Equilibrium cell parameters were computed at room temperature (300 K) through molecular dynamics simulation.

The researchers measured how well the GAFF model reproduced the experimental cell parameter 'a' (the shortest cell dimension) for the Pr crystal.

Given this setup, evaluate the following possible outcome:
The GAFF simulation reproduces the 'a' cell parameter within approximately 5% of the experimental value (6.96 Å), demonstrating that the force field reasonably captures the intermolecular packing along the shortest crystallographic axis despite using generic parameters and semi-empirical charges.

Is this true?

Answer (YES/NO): YES